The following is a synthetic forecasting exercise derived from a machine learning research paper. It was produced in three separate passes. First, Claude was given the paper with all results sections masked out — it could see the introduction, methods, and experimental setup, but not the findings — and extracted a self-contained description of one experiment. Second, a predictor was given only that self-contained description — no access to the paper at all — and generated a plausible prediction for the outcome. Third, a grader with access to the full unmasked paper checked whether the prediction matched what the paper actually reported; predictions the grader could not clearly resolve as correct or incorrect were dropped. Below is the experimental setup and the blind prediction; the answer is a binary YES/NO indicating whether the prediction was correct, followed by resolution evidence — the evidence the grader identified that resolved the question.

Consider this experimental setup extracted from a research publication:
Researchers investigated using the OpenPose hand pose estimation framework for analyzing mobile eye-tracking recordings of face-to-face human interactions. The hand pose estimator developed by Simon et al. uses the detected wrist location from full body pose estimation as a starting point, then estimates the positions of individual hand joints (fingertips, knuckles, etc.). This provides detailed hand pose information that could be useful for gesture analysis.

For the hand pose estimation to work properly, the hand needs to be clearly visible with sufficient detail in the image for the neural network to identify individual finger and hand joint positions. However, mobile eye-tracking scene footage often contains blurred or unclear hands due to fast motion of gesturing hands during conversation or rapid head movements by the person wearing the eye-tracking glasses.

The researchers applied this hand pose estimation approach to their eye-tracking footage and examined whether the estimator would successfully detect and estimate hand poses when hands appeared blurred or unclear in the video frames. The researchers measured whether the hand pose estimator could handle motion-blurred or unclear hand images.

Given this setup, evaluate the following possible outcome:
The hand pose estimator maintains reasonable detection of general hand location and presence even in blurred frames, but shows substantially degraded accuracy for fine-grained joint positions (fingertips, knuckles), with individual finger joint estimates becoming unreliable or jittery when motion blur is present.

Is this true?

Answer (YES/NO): NO